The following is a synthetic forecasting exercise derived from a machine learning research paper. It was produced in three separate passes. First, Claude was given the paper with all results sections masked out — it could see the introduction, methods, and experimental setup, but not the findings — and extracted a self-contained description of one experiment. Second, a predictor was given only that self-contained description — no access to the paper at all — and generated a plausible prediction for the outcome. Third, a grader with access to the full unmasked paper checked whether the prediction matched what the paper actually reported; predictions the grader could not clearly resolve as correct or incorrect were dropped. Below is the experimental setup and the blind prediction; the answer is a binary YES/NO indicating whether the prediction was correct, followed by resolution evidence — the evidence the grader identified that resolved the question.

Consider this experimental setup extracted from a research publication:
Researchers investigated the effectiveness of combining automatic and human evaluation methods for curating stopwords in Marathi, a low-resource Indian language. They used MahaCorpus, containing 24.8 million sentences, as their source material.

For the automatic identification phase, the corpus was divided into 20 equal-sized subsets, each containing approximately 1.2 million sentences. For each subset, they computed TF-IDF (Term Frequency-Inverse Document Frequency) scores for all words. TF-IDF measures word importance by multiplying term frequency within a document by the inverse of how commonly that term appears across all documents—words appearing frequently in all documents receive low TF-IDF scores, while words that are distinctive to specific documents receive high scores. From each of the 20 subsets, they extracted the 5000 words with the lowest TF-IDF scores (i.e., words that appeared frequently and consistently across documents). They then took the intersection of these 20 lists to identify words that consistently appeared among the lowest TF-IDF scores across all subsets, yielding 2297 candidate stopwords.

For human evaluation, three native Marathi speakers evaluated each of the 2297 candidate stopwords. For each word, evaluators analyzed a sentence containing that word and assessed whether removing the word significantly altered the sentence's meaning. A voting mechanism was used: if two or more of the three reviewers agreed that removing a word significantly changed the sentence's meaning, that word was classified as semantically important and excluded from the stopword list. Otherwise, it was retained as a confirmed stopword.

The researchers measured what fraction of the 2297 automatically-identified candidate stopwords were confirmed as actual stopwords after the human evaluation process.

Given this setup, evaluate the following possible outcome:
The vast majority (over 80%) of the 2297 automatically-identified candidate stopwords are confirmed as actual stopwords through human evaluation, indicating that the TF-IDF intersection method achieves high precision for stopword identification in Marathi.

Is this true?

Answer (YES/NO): NO